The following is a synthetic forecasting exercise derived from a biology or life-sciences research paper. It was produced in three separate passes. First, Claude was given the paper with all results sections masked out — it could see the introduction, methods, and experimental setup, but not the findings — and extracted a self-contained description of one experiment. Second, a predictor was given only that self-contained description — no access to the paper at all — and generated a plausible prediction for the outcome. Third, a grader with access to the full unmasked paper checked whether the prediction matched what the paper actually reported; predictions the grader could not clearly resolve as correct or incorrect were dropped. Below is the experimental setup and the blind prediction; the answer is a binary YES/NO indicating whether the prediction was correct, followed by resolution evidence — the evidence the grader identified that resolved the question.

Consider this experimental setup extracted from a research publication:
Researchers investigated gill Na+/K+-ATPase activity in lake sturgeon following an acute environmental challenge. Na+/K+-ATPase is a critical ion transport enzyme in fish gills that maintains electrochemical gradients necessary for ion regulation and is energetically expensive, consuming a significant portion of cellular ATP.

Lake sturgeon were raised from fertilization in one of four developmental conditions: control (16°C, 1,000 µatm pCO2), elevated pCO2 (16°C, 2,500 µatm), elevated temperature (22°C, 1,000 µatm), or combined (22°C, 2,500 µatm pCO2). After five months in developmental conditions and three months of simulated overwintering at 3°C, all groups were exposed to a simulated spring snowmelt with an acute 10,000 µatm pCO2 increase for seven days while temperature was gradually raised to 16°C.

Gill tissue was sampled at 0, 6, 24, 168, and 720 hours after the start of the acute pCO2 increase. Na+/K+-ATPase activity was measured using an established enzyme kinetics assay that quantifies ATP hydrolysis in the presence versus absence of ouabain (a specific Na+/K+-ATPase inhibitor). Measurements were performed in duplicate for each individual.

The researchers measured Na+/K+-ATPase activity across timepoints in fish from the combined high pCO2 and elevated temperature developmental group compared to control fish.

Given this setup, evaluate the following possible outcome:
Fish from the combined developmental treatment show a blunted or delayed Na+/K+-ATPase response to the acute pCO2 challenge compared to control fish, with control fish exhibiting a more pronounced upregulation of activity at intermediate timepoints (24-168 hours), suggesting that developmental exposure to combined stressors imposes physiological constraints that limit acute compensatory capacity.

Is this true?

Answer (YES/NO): YES